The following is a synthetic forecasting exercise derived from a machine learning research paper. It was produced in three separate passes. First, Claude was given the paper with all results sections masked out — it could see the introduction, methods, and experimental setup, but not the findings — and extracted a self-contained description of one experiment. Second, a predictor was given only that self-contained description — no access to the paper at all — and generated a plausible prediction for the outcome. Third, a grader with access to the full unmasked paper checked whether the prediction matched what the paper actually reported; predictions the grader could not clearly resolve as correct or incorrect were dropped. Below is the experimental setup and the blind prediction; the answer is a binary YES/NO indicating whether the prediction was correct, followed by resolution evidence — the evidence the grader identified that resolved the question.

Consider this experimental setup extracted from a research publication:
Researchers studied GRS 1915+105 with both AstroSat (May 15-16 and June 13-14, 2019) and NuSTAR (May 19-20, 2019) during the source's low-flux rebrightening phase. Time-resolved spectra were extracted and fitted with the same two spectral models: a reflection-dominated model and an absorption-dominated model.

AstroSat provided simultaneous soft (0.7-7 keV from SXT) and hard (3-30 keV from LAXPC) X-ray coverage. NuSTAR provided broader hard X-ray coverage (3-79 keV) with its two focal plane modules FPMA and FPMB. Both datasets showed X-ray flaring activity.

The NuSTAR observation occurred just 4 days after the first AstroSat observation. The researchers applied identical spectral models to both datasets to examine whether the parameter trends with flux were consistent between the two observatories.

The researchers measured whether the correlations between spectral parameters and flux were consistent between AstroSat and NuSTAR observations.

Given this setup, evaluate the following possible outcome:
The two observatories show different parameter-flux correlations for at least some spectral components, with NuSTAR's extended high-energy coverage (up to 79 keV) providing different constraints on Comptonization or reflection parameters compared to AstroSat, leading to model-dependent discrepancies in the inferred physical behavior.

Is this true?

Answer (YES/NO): NO